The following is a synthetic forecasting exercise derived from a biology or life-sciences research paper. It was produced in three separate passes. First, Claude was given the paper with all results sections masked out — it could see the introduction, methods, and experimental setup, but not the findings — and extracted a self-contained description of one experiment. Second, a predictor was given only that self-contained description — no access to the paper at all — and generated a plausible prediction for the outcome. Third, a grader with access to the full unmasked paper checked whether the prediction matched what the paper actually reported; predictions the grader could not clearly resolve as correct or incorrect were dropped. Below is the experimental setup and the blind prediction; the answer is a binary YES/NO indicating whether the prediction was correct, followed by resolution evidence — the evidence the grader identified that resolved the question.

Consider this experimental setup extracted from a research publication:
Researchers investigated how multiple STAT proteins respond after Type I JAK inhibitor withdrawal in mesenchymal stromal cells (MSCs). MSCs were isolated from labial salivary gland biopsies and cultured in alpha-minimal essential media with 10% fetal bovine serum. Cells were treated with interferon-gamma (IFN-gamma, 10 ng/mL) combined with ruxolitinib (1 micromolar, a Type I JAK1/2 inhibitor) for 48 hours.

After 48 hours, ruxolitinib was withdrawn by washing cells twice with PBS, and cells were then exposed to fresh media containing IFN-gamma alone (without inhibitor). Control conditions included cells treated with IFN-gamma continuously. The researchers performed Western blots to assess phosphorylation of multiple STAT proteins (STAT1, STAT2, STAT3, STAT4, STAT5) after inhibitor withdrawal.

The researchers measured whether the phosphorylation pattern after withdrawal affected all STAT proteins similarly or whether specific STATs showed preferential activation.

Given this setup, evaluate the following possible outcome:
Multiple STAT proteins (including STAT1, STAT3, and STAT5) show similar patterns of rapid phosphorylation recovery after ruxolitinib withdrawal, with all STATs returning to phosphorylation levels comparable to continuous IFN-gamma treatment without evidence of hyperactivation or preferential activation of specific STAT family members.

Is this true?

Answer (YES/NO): NO